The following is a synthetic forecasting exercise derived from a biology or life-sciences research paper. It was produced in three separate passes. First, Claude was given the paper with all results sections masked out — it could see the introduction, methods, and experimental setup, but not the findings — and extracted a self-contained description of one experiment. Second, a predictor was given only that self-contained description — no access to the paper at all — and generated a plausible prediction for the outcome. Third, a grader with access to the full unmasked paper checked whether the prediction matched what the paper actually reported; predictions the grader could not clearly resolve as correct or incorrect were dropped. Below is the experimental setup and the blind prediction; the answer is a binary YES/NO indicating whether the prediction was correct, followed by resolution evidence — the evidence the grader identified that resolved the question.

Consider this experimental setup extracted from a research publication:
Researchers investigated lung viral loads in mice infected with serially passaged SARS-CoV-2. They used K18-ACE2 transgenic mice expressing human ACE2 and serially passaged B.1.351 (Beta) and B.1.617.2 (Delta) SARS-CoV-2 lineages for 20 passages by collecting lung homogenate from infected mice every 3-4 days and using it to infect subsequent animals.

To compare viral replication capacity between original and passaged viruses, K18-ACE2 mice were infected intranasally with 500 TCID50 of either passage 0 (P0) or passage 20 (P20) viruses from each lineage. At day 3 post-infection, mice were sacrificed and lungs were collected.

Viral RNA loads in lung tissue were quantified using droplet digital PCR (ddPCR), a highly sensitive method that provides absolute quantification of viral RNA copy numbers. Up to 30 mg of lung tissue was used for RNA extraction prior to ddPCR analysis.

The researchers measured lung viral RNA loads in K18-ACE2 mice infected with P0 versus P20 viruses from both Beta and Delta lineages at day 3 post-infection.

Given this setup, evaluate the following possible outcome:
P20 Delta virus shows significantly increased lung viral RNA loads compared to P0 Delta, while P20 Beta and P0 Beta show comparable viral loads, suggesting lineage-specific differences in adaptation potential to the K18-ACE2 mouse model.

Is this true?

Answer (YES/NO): NO